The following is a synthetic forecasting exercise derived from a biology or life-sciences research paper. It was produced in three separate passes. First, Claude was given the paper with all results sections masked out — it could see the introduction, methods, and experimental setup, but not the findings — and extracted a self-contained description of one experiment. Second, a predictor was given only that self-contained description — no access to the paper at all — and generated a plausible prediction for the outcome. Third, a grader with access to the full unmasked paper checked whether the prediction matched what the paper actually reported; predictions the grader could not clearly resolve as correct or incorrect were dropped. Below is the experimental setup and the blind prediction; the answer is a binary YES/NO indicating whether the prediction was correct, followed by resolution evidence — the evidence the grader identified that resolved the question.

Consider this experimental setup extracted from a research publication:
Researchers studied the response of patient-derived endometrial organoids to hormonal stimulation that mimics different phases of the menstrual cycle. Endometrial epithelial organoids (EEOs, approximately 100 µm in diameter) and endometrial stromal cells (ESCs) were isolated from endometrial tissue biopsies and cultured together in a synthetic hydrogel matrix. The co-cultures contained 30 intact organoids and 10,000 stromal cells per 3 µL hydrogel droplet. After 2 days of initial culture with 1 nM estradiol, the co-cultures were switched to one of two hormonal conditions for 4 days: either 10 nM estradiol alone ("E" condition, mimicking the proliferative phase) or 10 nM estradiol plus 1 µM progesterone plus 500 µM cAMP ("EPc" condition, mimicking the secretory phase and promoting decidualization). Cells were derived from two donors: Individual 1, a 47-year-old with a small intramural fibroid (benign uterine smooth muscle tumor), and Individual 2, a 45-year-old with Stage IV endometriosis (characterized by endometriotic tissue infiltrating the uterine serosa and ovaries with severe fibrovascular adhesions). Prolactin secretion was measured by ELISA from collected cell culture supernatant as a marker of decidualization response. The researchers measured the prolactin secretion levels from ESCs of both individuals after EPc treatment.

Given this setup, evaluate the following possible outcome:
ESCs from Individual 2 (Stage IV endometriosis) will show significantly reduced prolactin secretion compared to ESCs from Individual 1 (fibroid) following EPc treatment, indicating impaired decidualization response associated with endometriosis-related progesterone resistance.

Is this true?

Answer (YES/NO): YES